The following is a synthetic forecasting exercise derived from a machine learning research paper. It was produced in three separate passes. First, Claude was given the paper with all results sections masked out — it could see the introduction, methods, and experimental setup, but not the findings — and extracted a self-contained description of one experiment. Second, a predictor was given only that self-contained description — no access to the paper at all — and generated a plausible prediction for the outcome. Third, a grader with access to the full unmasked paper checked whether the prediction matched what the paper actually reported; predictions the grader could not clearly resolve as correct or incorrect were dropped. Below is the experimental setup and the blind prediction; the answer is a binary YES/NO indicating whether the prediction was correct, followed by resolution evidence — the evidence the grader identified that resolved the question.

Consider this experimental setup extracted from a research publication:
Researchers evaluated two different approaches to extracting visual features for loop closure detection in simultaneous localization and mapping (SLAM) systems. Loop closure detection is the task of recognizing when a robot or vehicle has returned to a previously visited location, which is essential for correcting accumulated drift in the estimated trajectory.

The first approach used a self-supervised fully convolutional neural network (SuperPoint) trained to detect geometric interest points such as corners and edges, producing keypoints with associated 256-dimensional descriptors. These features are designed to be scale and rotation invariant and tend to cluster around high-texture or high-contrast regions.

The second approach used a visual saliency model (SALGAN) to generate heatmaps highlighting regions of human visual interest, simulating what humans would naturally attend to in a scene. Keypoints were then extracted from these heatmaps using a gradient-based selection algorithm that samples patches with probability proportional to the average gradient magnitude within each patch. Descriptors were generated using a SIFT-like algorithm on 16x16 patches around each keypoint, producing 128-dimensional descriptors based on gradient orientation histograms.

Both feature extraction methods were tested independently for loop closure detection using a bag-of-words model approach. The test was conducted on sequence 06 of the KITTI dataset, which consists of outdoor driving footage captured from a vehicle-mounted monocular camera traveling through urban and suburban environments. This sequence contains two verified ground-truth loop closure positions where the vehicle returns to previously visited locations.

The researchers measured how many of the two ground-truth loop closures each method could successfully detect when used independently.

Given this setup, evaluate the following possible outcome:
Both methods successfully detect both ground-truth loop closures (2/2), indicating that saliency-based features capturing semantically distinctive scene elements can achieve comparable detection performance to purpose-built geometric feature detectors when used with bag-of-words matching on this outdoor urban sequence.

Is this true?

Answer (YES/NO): NO